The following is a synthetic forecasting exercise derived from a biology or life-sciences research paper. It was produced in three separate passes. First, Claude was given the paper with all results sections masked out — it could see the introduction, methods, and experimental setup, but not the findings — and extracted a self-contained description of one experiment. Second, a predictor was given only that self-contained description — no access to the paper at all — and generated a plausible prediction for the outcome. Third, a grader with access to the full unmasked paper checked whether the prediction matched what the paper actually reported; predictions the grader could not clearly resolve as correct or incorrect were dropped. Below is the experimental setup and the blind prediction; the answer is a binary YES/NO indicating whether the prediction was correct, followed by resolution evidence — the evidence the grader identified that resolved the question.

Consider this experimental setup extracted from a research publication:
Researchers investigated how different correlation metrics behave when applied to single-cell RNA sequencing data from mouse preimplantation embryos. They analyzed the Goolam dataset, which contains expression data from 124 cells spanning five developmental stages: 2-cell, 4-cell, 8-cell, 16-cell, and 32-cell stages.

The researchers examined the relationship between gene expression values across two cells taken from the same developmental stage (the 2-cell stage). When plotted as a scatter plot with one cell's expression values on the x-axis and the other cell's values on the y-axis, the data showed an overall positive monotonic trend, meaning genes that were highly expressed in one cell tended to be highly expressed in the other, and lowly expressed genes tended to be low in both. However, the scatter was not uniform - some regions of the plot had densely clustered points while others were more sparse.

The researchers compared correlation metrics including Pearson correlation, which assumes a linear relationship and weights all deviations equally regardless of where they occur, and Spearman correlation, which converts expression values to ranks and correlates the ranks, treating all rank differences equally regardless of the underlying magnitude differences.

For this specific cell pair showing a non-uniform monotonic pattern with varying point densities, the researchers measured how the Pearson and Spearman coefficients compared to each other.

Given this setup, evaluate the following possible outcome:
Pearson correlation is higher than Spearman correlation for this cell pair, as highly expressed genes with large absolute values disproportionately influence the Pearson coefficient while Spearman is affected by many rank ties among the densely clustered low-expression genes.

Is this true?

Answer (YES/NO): NO